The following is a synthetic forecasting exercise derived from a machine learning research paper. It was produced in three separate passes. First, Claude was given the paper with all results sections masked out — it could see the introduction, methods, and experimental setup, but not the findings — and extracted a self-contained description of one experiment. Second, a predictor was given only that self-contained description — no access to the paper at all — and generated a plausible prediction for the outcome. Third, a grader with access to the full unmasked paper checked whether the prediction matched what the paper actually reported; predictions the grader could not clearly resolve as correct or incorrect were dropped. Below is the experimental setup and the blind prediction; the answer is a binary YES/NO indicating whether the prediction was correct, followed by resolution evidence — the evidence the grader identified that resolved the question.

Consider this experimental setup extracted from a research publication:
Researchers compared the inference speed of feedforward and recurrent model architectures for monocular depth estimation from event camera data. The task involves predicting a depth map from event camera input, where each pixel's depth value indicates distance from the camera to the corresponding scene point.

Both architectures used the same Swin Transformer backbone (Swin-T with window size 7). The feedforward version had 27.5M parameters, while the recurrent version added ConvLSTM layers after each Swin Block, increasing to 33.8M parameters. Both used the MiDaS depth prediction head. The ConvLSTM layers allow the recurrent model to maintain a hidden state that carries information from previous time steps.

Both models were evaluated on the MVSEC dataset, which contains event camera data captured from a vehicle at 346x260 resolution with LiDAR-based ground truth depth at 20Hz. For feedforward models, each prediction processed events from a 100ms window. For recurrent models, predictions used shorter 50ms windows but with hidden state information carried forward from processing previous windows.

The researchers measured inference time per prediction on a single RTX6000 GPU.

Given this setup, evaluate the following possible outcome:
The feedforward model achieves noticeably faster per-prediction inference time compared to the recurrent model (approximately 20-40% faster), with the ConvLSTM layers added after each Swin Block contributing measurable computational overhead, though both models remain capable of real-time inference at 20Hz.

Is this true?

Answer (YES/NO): NO